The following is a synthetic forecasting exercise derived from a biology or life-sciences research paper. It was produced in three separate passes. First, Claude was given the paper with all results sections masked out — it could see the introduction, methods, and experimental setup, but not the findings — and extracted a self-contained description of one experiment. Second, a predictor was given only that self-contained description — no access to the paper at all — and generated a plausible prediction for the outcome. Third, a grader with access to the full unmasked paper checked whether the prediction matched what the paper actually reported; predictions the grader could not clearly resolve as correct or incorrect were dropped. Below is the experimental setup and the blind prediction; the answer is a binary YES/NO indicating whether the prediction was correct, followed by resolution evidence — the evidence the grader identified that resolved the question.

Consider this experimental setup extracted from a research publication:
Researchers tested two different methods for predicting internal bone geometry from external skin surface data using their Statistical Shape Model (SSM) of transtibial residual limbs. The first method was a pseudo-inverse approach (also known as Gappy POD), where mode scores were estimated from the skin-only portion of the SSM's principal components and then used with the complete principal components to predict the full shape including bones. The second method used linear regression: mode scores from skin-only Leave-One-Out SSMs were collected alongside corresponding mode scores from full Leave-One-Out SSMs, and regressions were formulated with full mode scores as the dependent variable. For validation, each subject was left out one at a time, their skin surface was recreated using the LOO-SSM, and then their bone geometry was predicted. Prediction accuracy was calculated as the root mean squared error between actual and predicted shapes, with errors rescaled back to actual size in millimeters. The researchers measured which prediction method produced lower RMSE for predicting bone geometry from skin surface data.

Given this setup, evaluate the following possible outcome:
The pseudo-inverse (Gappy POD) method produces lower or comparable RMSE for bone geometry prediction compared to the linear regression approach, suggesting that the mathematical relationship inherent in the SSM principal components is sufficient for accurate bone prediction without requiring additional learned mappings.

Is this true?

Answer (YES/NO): NO